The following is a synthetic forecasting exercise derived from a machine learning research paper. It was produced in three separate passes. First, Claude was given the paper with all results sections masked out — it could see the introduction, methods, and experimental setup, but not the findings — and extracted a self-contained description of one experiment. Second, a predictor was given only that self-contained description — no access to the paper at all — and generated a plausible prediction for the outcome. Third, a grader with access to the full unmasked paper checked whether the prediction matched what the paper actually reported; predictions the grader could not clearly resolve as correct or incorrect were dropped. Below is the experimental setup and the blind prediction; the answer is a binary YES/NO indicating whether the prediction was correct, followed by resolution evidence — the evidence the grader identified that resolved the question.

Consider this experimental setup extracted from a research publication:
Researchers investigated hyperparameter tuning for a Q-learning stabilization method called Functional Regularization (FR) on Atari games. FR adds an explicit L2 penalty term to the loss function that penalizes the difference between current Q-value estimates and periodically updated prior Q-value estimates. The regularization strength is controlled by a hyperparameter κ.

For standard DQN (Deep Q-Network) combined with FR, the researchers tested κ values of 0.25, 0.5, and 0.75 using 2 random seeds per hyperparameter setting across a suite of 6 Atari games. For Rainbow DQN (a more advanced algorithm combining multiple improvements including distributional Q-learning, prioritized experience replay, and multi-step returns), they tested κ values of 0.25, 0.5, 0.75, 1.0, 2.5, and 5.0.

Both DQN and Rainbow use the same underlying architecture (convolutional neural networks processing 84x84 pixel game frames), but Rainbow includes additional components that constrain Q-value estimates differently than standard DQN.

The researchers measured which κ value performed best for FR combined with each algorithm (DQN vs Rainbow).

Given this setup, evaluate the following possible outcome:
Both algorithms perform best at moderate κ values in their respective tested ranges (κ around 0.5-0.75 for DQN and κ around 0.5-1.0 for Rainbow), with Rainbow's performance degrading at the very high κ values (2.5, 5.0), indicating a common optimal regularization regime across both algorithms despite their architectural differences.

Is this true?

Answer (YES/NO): NO